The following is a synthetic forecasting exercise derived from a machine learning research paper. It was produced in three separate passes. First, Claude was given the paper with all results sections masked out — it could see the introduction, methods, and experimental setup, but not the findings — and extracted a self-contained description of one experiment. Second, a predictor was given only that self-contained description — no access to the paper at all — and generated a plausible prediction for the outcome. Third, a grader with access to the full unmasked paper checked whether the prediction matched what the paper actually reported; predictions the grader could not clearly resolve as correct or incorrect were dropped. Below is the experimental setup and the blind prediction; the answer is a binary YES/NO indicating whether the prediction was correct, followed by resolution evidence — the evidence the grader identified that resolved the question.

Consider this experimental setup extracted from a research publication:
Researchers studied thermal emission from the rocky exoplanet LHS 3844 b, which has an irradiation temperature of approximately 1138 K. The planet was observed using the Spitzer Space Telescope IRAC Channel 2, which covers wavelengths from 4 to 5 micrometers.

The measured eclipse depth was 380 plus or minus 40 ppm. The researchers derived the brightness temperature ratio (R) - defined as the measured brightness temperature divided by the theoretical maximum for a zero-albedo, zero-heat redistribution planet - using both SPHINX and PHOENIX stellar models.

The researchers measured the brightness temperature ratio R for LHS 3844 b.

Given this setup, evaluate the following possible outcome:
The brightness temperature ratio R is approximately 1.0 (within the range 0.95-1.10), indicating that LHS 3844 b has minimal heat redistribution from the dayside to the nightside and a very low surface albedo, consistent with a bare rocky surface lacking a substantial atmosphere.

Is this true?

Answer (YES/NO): YES